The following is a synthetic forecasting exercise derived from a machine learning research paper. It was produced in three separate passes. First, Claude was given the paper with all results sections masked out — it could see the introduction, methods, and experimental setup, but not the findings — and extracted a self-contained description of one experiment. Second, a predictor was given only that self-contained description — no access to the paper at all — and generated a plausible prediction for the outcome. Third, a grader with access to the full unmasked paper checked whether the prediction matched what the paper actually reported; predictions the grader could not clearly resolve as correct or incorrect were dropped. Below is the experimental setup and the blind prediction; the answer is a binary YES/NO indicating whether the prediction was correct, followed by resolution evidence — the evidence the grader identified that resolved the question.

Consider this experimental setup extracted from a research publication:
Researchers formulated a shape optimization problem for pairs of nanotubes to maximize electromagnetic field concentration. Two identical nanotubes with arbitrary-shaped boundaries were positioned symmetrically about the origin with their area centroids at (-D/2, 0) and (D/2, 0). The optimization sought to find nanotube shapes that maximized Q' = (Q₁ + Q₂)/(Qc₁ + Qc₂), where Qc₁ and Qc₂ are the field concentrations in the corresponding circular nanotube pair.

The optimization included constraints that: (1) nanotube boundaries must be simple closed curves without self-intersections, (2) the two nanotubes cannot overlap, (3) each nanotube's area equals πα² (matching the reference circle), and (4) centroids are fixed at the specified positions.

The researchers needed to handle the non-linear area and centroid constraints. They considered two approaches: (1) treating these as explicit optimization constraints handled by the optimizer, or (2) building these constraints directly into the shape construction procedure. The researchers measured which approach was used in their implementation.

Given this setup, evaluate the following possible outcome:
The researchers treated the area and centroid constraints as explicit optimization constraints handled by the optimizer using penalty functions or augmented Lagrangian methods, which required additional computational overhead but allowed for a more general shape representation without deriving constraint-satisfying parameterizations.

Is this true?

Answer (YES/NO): NO